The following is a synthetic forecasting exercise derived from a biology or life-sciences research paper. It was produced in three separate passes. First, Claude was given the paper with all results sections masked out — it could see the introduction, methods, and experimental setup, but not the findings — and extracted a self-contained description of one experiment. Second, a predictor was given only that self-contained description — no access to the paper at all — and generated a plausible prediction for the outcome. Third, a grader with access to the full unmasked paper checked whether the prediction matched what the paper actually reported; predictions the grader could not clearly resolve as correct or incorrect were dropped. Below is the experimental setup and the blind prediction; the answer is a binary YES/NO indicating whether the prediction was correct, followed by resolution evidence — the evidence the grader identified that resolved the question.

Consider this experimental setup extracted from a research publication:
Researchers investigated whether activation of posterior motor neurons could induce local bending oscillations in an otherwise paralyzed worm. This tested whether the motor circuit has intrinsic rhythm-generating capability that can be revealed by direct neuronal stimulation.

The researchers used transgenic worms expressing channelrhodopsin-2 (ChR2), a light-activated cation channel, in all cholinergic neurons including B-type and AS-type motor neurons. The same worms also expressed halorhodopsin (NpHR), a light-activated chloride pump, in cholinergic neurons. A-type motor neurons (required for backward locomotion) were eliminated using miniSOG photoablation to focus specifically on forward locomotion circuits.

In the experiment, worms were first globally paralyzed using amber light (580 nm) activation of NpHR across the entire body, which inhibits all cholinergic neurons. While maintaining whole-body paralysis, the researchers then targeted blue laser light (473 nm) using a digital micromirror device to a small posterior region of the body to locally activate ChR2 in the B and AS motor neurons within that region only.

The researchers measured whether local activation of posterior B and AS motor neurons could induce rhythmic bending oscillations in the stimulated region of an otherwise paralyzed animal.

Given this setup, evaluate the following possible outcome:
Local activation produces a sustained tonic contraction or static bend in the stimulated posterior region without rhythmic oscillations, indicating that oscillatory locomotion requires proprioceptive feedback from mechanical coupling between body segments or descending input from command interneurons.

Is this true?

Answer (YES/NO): NO